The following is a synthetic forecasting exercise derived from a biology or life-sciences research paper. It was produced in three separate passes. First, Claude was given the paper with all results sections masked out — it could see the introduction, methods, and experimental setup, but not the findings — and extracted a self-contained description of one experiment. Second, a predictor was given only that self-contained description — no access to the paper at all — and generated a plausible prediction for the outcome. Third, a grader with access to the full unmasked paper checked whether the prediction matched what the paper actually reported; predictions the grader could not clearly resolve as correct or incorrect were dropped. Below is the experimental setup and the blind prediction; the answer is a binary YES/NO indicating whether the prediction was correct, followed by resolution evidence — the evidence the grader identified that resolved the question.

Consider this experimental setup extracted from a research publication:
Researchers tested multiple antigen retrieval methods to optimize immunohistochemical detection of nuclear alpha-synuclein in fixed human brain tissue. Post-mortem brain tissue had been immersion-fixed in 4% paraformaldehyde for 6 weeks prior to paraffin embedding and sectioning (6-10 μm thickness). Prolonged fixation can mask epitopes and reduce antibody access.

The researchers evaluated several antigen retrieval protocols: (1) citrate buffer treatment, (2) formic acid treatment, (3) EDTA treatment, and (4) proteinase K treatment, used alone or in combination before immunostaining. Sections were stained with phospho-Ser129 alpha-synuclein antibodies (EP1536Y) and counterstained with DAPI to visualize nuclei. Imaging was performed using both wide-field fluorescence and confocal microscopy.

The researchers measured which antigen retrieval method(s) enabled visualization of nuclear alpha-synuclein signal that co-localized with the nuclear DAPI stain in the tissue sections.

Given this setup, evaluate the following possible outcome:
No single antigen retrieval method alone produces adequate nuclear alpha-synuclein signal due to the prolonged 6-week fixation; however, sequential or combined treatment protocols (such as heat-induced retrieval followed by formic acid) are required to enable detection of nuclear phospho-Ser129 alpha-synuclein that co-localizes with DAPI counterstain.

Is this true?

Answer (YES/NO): YES